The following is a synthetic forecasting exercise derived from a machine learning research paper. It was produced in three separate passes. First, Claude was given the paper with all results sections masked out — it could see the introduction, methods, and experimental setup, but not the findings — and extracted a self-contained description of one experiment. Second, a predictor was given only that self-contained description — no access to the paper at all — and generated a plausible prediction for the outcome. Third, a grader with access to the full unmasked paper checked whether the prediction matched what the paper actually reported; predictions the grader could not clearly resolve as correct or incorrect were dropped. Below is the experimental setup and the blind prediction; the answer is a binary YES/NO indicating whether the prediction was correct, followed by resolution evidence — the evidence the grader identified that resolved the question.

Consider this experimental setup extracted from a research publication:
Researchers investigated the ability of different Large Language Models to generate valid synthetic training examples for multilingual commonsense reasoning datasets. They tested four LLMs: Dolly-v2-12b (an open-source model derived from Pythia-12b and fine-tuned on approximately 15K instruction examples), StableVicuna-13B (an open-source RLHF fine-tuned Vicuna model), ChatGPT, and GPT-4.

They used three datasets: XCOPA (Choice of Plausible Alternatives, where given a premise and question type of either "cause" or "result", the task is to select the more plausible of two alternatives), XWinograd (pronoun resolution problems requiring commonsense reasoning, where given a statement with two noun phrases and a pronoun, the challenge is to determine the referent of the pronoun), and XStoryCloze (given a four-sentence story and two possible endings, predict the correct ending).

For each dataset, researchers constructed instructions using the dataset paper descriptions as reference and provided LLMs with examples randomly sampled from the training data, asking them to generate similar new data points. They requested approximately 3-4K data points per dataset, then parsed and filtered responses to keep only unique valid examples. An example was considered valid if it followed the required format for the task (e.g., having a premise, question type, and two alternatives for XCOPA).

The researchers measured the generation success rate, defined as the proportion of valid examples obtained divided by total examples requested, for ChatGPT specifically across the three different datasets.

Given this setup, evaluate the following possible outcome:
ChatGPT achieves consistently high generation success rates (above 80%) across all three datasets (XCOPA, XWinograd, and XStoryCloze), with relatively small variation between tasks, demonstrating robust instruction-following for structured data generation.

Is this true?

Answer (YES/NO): NO